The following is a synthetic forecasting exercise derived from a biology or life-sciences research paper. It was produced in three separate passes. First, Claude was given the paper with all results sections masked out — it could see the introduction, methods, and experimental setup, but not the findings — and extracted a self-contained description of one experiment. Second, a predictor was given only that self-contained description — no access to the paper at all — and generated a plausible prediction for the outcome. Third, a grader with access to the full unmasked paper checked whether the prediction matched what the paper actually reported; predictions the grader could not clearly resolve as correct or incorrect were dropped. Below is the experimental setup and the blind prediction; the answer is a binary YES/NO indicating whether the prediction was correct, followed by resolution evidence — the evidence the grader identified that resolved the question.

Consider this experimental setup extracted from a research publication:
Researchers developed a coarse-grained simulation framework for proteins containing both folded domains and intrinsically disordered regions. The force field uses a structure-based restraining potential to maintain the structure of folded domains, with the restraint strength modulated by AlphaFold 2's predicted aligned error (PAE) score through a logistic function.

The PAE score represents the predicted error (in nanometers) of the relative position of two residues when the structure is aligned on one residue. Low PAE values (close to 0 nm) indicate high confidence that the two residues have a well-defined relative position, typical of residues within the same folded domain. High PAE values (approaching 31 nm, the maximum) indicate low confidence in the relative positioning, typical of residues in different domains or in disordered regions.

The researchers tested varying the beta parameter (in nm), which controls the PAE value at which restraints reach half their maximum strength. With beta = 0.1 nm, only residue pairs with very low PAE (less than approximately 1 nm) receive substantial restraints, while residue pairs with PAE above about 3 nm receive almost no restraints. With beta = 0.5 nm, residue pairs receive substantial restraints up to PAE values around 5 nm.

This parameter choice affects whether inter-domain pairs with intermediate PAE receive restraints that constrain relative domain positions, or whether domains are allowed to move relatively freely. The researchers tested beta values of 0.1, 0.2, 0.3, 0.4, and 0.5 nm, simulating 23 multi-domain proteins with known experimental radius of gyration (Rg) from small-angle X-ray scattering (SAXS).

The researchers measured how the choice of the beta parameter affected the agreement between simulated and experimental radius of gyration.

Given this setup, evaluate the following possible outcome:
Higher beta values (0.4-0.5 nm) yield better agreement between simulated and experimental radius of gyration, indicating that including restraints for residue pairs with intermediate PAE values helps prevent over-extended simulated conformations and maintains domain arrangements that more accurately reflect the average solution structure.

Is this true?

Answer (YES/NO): NO